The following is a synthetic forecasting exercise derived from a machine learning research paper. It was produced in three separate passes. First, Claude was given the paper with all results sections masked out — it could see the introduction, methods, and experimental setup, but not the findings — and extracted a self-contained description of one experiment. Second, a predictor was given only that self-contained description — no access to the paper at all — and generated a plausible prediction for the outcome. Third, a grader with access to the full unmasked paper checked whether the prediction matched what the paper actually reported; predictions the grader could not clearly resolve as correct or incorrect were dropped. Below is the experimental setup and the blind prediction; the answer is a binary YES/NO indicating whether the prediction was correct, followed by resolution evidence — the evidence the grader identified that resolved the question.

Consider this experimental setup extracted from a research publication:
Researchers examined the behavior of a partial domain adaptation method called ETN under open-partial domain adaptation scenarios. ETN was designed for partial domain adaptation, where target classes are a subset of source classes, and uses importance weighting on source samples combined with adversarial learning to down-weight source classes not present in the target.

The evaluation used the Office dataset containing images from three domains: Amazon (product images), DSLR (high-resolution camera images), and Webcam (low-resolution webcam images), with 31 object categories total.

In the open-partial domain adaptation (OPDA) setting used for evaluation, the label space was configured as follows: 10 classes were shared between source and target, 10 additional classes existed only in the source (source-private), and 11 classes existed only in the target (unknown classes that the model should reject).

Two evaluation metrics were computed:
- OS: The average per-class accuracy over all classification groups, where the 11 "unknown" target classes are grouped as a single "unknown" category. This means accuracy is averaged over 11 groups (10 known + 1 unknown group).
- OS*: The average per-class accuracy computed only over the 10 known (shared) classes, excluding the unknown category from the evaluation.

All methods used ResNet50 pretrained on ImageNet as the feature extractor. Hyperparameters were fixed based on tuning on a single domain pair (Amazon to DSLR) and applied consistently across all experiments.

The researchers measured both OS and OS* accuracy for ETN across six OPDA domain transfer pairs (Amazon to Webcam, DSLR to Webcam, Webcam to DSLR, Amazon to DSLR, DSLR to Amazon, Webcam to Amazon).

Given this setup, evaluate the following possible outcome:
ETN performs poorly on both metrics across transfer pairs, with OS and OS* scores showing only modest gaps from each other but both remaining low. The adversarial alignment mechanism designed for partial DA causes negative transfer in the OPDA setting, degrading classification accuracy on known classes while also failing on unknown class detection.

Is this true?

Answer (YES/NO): NO